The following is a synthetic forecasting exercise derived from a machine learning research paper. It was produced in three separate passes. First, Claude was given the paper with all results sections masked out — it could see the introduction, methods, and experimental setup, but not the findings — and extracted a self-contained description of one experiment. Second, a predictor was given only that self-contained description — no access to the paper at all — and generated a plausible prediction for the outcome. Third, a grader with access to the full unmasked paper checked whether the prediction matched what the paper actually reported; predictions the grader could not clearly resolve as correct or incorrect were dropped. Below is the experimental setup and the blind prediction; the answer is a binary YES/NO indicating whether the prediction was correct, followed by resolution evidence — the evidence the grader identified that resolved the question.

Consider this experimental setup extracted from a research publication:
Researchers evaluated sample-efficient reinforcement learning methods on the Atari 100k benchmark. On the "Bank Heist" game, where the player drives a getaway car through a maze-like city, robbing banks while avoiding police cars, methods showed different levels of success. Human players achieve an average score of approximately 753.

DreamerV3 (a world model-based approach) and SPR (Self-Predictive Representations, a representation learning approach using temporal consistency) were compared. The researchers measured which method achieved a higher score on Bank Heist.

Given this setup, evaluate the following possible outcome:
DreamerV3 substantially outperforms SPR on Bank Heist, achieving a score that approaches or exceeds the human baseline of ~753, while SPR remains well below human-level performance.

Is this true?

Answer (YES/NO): YES